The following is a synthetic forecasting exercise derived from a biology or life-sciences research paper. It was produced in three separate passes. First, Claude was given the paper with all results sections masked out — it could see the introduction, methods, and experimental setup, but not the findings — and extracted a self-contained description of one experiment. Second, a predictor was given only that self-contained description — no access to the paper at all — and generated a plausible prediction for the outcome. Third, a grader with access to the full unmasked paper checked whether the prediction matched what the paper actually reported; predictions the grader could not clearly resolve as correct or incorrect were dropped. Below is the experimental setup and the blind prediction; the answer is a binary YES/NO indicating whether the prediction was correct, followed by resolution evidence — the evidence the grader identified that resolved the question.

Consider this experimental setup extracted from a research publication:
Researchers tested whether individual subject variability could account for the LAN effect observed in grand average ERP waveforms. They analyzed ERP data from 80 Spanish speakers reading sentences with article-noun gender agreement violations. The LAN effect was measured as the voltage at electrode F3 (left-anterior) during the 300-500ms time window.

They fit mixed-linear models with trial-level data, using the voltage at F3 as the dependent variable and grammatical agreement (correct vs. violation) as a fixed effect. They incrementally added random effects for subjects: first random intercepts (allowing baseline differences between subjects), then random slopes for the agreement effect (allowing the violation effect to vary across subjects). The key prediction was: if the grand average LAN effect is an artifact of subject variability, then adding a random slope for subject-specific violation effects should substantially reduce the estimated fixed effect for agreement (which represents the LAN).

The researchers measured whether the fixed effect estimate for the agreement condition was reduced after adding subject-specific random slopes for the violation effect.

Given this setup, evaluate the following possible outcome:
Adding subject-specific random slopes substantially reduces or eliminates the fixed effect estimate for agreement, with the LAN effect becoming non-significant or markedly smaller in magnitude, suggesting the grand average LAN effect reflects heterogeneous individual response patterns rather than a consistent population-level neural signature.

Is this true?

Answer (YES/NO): NO